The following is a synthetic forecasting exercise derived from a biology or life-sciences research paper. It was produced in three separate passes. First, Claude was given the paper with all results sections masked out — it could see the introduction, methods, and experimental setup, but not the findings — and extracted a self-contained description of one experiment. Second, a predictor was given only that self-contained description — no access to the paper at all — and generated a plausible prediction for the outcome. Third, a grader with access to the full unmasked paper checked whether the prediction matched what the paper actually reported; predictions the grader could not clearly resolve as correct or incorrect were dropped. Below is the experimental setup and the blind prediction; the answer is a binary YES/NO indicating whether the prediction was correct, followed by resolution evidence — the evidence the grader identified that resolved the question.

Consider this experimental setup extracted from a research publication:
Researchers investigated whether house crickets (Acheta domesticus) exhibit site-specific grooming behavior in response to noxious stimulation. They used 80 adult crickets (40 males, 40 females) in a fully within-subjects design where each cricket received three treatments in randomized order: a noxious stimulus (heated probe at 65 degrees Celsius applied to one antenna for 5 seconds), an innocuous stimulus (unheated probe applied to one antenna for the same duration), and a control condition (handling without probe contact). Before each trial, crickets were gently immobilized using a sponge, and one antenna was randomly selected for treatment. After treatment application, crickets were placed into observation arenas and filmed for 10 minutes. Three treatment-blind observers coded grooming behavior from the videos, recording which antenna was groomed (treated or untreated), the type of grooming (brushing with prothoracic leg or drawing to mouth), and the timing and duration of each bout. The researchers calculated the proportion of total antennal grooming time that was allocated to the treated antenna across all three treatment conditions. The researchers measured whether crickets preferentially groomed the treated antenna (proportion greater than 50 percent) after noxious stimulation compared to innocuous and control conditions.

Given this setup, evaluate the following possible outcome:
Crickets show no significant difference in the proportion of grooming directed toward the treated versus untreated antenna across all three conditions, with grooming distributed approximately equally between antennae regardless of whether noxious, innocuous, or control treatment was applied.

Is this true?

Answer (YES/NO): NO